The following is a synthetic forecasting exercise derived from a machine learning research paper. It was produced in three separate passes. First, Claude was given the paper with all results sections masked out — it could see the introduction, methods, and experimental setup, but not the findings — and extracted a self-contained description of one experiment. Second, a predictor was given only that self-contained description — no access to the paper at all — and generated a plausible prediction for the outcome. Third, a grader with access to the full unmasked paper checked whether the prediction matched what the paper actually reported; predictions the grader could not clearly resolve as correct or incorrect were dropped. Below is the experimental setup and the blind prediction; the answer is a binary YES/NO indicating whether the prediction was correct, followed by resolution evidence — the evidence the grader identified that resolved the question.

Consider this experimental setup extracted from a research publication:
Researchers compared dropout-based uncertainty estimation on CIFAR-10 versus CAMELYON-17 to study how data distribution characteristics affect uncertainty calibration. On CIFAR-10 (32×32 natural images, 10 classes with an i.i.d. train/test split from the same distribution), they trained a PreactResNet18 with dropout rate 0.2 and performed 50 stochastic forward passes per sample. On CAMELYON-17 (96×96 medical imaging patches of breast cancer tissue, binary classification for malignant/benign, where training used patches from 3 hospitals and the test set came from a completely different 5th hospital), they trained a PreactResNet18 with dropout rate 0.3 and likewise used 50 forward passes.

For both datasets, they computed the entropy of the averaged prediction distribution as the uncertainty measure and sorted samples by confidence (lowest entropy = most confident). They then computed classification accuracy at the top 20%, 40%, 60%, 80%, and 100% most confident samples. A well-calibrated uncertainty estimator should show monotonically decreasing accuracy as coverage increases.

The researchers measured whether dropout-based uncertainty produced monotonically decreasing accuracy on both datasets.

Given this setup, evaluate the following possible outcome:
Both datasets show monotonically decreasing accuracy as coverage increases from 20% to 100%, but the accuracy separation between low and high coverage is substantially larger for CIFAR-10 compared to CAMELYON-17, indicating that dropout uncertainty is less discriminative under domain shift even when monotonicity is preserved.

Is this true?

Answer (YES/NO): NO